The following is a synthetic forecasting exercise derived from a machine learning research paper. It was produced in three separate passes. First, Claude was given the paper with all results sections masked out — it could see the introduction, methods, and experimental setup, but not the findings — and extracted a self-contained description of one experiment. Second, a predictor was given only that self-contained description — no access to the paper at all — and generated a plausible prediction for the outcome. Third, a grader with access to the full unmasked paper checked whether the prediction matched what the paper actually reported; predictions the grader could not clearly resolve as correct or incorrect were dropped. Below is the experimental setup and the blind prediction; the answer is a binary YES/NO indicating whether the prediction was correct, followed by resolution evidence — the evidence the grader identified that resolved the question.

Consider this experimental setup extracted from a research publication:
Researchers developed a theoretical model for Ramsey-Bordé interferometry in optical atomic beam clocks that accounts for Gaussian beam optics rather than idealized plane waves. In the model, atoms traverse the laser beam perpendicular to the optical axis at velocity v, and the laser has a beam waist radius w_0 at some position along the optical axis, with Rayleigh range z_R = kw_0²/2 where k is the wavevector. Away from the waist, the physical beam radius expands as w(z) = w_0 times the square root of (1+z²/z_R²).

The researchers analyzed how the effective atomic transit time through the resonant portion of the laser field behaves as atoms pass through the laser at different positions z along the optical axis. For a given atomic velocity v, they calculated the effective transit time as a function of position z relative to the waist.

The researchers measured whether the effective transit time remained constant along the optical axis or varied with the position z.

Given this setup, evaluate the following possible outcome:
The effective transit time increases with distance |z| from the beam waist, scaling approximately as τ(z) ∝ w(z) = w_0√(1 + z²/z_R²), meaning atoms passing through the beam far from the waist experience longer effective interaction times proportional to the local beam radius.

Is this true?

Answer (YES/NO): NO